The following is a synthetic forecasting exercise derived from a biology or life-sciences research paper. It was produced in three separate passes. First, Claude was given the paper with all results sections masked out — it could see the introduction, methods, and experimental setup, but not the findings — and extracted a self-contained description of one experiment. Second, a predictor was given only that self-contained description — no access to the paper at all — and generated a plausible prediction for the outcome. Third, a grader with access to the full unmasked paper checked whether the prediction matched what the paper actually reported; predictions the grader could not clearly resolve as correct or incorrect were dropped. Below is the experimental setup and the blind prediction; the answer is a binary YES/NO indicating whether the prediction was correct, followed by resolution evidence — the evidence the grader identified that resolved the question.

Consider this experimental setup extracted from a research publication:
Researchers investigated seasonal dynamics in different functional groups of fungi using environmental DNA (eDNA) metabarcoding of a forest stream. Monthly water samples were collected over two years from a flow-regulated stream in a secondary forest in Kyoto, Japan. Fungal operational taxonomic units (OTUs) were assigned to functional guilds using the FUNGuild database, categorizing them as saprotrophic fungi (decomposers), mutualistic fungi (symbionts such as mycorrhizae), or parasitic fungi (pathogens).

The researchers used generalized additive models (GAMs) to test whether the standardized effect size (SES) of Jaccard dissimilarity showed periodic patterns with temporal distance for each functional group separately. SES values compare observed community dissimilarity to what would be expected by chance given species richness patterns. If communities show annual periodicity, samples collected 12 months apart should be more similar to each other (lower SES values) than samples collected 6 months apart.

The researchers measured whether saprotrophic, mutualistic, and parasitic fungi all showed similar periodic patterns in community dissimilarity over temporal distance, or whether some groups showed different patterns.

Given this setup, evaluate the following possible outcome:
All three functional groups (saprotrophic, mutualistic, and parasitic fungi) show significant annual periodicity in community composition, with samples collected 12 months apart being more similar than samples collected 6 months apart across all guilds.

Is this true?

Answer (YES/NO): YES